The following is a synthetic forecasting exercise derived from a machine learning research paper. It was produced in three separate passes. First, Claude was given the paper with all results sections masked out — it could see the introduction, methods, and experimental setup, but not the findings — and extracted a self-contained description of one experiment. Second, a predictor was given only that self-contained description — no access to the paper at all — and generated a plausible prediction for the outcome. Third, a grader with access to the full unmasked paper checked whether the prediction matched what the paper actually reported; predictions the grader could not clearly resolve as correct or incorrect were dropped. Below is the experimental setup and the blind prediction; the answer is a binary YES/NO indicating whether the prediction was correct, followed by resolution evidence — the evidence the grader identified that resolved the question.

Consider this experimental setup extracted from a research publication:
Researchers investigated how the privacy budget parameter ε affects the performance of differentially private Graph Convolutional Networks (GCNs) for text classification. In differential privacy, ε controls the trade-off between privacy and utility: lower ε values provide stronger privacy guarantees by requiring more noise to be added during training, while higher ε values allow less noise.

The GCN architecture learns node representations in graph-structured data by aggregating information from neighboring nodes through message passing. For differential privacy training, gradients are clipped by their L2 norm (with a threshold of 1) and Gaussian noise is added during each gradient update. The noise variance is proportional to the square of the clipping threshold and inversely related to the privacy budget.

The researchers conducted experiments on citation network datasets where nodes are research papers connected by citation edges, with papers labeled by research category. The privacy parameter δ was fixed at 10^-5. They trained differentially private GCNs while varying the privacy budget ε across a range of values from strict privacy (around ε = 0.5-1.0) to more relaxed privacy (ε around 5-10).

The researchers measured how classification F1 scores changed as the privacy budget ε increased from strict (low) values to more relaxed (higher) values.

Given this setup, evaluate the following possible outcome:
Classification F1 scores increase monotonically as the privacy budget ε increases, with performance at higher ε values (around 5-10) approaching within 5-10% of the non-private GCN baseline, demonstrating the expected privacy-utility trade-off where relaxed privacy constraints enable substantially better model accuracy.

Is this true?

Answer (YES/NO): NO